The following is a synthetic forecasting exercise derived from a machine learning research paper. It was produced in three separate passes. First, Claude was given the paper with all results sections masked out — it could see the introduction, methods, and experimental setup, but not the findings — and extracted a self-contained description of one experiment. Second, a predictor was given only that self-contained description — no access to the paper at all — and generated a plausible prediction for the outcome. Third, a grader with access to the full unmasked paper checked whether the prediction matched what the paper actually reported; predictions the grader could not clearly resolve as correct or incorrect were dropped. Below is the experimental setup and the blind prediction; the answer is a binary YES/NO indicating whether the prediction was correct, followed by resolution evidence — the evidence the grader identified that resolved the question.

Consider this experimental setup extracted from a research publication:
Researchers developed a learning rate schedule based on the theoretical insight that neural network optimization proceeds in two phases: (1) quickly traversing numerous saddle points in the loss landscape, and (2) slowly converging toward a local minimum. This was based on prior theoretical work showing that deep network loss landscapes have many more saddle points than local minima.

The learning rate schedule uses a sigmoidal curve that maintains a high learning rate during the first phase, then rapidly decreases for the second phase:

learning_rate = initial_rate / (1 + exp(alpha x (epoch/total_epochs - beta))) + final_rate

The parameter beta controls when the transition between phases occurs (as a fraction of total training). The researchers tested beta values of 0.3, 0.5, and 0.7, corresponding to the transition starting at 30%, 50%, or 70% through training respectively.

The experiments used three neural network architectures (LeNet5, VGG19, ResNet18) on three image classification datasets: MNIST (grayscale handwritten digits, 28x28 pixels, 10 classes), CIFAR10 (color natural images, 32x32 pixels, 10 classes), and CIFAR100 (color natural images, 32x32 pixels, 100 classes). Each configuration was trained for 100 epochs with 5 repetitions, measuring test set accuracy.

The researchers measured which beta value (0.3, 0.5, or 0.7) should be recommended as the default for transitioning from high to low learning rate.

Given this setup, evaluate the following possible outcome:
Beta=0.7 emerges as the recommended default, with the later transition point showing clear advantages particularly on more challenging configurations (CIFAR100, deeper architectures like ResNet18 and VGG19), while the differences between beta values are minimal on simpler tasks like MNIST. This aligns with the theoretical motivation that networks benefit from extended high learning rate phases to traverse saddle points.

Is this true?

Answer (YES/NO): NO